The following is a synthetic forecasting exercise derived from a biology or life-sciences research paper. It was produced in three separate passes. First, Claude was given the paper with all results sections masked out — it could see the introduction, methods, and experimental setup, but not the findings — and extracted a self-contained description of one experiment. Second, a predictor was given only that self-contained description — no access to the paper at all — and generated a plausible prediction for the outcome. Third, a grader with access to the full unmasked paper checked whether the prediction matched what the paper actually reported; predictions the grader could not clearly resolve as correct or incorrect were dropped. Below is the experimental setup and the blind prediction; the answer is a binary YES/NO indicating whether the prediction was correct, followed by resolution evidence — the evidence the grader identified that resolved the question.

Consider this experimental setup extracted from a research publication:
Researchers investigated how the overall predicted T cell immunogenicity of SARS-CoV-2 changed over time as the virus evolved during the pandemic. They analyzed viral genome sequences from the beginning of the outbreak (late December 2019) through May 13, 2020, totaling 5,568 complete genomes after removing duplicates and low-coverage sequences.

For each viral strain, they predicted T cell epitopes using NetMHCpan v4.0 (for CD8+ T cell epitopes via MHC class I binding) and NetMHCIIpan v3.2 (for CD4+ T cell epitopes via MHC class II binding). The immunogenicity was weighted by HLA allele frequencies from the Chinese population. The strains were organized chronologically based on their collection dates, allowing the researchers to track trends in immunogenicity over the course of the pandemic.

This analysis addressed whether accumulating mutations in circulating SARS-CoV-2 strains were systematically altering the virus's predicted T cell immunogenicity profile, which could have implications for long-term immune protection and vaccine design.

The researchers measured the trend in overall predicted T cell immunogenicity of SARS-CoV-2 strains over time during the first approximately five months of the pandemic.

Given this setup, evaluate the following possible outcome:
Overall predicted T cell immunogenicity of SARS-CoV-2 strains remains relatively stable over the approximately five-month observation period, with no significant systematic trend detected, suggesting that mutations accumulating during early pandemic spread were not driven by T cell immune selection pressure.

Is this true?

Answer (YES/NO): NO